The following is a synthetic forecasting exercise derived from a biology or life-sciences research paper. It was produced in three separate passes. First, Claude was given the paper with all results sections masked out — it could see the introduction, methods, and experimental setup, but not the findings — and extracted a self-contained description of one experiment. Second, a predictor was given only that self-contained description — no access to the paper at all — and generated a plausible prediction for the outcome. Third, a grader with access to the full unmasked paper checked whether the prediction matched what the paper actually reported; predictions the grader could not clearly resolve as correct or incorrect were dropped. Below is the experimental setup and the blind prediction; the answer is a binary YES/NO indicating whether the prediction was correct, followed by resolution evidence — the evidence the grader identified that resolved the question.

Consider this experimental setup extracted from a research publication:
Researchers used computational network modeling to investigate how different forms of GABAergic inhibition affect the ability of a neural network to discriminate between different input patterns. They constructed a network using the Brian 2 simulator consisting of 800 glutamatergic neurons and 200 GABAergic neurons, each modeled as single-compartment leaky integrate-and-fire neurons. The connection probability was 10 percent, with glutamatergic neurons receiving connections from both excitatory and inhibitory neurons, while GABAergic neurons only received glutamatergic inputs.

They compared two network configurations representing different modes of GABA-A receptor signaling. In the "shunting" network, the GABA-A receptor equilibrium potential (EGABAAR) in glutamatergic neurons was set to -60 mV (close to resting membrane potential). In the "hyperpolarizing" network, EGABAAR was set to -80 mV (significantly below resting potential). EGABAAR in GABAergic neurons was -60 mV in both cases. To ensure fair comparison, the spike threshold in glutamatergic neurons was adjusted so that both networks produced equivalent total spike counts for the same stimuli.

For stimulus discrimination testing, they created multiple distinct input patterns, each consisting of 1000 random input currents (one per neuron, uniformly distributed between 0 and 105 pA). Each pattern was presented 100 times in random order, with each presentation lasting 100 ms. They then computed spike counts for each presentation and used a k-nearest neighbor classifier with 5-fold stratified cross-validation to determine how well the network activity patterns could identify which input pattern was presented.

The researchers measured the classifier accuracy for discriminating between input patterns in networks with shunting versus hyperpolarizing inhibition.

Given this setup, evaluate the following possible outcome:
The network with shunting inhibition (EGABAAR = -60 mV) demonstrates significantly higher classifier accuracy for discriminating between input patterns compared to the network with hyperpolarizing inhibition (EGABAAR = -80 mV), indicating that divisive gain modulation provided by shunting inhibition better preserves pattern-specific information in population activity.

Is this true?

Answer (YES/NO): YES